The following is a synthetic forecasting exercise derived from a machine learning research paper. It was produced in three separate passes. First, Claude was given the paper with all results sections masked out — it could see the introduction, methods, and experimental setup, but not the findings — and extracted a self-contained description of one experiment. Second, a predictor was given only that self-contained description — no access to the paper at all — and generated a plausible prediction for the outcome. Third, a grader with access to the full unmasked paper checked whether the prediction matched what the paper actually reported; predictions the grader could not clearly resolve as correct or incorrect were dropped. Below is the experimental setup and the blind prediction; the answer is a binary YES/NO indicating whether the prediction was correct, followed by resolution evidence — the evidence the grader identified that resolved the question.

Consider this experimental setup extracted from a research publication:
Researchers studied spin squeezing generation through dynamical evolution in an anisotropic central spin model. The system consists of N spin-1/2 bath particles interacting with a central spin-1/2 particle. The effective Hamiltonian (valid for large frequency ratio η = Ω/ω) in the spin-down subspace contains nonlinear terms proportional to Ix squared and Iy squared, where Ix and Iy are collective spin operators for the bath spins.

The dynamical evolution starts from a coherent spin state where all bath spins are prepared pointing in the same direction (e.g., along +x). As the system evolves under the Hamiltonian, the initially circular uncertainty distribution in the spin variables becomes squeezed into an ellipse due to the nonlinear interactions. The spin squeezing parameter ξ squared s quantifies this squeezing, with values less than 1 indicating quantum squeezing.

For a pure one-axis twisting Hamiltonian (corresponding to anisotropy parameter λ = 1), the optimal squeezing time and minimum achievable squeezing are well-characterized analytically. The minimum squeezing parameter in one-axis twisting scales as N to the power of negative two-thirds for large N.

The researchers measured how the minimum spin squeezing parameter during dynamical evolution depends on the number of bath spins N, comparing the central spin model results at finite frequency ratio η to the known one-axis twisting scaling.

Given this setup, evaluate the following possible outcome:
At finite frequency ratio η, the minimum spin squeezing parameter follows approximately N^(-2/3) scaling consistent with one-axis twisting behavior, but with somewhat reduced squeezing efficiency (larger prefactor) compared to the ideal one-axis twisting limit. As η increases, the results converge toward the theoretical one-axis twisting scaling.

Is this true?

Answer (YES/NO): YES